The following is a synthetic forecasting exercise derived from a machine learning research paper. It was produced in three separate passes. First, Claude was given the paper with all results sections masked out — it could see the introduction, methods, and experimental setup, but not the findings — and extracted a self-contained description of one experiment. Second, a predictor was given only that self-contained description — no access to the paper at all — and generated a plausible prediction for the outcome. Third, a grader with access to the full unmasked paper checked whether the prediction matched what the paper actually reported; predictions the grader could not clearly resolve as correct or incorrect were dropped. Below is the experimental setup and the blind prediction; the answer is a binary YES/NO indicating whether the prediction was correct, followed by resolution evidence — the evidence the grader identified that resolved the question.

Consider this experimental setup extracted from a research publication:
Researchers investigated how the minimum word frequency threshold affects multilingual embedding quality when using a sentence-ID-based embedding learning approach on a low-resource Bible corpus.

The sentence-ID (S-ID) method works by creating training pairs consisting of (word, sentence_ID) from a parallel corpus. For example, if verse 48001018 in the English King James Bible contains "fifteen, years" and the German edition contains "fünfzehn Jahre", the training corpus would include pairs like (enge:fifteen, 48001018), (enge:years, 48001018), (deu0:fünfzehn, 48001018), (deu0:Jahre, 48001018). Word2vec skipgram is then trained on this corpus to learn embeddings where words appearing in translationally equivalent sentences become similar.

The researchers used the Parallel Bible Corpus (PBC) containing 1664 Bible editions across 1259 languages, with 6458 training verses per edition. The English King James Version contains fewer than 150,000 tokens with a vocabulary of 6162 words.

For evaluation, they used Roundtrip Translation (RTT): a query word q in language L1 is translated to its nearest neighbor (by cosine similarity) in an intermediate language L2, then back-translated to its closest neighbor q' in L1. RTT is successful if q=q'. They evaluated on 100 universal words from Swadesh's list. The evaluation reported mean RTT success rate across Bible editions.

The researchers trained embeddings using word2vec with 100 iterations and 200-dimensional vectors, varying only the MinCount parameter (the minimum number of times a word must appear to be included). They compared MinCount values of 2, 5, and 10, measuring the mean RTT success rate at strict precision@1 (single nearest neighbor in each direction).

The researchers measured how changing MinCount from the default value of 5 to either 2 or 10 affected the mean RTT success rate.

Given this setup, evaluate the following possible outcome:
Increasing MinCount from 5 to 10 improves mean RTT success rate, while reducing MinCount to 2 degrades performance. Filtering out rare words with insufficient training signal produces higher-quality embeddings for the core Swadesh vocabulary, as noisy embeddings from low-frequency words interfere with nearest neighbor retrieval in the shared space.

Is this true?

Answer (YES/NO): NO